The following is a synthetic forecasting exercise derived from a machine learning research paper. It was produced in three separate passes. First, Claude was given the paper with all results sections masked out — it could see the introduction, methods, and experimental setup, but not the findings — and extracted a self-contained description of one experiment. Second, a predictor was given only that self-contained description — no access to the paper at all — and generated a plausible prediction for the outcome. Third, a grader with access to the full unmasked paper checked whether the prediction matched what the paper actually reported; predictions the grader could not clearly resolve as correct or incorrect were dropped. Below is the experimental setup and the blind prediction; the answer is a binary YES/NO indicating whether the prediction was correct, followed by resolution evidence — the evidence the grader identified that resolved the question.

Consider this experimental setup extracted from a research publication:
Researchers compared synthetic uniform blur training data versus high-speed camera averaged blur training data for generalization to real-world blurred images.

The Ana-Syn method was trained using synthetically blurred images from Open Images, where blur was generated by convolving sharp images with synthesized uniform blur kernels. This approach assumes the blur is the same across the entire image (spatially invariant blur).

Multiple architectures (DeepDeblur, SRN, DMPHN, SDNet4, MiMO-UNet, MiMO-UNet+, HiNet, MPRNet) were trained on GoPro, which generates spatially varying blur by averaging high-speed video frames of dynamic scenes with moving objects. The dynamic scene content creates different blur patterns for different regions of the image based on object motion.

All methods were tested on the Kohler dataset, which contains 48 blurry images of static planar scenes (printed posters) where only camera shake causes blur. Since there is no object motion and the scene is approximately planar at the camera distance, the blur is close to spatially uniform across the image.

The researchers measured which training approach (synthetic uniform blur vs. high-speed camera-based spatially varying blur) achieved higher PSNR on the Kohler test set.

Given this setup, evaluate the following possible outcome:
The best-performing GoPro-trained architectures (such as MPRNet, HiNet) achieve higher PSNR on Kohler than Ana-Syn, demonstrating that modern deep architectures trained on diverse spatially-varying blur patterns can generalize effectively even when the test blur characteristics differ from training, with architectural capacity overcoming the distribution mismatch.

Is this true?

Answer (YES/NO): NO